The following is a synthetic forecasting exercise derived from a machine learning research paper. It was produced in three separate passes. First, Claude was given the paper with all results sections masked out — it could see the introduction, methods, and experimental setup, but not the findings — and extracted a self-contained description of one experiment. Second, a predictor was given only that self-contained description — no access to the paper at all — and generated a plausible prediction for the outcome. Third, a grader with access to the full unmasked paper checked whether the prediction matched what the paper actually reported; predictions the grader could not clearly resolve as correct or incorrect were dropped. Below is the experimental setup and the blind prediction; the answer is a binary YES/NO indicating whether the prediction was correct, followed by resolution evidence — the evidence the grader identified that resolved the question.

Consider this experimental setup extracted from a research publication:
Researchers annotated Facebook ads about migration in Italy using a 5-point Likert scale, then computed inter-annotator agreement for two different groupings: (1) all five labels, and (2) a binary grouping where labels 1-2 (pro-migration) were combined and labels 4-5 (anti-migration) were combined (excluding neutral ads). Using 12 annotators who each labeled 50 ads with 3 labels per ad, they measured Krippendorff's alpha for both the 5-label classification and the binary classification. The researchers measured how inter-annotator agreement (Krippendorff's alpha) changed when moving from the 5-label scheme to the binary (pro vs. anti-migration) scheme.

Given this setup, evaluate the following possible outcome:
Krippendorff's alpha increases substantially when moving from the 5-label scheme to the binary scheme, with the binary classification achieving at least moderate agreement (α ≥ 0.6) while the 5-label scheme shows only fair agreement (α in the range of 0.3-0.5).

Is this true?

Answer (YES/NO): NO